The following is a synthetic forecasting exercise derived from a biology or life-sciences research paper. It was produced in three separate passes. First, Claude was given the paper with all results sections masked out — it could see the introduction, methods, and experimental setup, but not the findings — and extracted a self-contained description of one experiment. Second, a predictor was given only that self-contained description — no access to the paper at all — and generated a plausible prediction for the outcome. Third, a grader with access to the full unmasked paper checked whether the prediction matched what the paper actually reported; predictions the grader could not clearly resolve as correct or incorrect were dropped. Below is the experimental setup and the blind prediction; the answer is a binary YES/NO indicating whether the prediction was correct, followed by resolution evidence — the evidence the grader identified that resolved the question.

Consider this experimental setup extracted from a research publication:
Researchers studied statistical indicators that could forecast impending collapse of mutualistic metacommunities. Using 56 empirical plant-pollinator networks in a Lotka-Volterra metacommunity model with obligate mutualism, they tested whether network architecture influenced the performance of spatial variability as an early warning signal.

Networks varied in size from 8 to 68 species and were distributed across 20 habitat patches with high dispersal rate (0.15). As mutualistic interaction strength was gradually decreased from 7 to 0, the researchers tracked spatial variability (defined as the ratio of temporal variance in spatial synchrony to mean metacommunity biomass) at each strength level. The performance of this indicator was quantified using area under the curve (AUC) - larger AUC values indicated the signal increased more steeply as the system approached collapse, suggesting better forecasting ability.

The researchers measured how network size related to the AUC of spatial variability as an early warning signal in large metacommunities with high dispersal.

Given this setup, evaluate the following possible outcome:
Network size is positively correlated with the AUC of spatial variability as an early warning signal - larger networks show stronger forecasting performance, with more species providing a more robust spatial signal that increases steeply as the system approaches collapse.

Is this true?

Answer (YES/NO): NO